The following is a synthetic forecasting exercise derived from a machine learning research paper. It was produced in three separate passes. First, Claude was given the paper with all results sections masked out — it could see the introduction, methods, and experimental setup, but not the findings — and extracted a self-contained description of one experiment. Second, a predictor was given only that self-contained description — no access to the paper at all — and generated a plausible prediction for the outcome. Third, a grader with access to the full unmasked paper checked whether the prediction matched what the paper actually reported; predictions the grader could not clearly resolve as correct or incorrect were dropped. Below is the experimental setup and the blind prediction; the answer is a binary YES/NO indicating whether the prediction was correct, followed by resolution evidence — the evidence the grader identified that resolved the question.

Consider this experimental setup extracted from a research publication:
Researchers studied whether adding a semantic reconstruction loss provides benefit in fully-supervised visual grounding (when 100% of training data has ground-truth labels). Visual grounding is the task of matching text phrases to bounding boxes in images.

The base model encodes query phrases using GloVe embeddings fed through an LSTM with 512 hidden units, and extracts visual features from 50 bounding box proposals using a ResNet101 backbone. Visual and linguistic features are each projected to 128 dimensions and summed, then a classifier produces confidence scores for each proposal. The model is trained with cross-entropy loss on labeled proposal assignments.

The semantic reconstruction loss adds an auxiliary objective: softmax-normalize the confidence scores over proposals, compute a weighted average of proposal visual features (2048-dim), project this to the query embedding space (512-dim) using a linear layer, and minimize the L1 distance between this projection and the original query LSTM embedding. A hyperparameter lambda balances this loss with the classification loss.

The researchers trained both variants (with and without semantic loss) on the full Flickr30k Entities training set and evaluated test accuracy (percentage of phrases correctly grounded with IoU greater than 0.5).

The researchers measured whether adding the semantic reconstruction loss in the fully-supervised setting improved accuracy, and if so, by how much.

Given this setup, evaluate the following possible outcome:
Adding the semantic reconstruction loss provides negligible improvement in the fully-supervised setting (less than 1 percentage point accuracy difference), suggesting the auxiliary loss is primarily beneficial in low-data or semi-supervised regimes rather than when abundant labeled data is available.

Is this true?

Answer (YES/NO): YES